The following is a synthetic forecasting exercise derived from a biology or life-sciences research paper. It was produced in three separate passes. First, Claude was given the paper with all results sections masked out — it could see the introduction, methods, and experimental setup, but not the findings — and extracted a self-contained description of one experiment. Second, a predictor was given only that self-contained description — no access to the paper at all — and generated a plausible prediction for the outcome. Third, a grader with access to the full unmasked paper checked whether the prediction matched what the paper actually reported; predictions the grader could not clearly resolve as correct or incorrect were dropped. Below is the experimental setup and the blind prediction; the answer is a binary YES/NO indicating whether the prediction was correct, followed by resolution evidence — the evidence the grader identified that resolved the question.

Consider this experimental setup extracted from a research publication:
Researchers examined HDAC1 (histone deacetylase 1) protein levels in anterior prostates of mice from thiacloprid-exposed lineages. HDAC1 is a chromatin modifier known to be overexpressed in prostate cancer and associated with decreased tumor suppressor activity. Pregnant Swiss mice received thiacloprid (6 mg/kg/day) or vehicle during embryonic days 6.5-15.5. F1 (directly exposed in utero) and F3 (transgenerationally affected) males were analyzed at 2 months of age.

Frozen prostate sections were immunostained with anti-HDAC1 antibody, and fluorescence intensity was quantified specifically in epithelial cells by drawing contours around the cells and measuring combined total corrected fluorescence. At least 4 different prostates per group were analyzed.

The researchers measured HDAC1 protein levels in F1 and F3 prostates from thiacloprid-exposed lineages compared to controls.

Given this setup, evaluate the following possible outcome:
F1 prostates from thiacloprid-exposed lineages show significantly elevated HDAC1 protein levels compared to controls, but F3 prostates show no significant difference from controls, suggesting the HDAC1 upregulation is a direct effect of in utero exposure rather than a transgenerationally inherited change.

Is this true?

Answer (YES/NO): YES